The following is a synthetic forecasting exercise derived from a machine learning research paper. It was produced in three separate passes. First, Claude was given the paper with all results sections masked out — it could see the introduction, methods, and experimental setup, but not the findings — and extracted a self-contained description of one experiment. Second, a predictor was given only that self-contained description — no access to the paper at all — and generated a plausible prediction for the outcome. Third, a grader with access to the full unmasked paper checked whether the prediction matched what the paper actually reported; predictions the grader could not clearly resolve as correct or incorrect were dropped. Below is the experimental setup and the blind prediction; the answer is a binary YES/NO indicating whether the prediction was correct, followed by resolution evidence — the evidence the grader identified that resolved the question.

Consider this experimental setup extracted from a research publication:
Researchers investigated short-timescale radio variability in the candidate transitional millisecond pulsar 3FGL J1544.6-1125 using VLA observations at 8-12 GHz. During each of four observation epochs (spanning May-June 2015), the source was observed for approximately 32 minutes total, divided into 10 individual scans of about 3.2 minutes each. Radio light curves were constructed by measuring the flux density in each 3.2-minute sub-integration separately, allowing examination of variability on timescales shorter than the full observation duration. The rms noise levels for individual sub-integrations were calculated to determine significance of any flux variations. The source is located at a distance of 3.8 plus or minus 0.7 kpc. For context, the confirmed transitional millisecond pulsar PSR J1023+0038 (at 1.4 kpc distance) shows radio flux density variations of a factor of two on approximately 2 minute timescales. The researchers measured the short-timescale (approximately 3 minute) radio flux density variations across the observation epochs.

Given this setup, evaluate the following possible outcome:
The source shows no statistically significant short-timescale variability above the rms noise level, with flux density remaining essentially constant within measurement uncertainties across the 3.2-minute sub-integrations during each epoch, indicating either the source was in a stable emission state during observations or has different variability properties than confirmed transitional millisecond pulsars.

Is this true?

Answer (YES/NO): NO